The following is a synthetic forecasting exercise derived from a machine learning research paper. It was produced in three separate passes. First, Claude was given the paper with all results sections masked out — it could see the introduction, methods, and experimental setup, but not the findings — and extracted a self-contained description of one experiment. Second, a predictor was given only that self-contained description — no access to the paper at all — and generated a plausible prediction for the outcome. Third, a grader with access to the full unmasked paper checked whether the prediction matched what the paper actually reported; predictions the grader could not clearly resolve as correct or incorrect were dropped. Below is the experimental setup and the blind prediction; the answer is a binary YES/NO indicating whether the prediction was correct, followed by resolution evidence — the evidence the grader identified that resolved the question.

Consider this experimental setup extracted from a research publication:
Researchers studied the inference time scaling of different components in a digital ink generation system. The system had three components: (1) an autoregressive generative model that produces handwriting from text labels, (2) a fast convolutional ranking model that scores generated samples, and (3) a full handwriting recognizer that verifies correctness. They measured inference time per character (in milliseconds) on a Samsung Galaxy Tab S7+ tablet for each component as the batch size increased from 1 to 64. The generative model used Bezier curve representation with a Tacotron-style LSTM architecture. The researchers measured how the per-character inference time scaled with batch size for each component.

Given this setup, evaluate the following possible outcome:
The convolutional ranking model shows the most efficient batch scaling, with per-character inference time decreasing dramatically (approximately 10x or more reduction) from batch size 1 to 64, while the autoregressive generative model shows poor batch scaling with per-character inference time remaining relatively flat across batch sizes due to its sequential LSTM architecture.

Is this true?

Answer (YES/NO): NO